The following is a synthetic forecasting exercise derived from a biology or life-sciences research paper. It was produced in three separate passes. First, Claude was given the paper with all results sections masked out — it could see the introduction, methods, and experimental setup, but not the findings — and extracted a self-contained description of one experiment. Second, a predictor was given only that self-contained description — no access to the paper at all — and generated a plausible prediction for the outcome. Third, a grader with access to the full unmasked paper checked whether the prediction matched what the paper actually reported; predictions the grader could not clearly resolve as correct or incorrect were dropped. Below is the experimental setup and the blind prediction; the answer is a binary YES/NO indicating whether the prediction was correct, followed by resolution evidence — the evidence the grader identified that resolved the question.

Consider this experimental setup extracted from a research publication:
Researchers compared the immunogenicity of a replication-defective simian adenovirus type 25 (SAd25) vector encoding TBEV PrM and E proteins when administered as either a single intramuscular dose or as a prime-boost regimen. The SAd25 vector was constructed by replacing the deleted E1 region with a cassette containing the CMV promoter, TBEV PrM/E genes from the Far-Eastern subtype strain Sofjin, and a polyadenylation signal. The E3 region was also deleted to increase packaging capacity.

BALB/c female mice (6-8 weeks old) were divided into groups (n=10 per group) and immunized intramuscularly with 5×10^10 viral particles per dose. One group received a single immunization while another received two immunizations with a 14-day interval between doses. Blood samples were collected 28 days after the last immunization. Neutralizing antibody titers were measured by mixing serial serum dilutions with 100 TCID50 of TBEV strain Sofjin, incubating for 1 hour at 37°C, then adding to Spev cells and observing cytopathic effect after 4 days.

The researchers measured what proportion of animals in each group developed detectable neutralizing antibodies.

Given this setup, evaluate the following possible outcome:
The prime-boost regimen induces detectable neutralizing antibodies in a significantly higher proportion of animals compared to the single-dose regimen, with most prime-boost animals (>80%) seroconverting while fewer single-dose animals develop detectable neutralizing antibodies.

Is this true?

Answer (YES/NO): YES